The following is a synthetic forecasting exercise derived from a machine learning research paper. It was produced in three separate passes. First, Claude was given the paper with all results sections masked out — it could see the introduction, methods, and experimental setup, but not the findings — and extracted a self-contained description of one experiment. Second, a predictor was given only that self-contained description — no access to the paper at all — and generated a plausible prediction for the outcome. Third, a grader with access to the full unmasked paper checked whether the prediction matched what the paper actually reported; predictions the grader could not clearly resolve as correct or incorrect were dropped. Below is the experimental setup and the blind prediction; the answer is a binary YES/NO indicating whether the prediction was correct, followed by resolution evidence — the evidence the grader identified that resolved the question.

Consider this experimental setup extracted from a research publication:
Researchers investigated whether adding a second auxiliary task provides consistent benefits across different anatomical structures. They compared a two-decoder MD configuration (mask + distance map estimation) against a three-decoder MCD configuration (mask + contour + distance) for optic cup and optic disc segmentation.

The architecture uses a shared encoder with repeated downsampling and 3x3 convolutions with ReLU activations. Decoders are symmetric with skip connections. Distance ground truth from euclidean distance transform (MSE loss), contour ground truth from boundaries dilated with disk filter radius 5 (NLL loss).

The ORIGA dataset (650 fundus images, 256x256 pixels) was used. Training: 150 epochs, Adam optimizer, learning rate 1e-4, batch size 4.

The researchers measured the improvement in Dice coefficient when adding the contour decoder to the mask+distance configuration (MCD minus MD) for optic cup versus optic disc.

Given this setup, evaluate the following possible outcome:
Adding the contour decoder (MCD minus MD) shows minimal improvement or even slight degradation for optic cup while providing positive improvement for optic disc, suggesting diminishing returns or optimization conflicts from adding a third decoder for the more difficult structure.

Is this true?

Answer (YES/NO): NO